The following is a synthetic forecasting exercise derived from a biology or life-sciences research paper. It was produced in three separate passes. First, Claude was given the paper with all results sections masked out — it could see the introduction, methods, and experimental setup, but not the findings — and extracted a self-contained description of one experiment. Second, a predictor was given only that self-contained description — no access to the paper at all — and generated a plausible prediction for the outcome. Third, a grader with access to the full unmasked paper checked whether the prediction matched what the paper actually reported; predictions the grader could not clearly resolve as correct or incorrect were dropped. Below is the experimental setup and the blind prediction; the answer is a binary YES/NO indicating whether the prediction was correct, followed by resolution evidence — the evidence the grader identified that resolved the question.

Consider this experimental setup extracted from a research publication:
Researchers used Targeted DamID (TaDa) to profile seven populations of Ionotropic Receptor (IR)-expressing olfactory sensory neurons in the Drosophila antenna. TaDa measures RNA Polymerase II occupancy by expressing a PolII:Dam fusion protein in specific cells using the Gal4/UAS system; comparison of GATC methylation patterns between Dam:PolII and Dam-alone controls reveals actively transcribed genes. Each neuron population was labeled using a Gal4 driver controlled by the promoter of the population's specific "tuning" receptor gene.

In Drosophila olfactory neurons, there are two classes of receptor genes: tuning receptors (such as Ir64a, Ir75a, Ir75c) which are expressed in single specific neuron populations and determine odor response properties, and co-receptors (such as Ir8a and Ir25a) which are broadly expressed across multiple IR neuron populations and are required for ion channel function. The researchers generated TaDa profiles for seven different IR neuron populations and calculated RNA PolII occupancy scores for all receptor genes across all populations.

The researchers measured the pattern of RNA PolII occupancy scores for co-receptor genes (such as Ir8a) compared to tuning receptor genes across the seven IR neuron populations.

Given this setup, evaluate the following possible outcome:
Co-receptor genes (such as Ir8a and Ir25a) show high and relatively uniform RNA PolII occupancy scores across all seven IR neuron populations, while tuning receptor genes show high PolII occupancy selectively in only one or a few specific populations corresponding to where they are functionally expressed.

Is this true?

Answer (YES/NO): NO